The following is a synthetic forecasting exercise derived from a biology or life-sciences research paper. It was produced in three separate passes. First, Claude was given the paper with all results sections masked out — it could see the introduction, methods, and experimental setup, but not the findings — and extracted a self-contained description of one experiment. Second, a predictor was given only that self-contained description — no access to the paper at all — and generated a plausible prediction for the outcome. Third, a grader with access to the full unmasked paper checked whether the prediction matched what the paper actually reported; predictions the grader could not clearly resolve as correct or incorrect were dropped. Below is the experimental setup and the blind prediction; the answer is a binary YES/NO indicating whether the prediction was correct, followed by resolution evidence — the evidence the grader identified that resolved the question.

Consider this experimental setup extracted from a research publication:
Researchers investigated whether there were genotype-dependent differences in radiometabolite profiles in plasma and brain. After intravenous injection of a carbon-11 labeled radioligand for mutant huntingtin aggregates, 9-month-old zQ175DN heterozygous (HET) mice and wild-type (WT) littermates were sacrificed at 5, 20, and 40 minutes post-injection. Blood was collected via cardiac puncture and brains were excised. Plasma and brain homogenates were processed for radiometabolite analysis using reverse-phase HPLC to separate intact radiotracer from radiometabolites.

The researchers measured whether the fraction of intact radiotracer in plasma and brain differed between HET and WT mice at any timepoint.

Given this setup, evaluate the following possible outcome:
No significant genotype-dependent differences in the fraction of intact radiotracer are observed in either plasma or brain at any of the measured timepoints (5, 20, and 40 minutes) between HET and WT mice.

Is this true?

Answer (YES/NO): YES